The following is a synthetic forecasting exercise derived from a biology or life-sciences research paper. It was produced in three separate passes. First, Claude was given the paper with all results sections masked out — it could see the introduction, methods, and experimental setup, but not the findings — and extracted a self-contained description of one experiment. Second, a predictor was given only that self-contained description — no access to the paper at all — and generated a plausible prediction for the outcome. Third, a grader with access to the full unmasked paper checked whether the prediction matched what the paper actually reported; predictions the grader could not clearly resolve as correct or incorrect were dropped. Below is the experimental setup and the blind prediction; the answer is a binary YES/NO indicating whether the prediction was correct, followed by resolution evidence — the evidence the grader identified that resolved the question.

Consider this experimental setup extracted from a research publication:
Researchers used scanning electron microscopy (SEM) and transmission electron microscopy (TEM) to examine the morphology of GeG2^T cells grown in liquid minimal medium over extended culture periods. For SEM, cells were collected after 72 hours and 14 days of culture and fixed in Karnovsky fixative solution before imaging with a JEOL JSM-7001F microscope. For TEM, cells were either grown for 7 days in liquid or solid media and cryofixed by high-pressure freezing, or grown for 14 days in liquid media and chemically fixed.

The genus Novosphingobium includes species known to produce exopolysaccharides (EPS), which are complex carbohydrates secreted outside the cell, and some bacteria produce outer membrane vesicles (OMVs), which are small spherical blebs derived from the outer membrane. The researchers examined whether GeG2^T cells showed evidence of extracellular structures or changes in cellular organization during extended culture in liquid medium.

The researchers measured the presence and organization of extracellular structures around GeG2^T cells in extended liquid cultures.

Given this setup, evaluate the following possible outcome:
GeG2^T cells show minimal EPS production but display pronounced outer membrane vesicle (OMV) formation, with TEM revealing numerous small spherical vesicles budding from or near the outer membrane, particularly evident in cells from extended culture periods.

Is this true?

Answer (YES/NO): NO